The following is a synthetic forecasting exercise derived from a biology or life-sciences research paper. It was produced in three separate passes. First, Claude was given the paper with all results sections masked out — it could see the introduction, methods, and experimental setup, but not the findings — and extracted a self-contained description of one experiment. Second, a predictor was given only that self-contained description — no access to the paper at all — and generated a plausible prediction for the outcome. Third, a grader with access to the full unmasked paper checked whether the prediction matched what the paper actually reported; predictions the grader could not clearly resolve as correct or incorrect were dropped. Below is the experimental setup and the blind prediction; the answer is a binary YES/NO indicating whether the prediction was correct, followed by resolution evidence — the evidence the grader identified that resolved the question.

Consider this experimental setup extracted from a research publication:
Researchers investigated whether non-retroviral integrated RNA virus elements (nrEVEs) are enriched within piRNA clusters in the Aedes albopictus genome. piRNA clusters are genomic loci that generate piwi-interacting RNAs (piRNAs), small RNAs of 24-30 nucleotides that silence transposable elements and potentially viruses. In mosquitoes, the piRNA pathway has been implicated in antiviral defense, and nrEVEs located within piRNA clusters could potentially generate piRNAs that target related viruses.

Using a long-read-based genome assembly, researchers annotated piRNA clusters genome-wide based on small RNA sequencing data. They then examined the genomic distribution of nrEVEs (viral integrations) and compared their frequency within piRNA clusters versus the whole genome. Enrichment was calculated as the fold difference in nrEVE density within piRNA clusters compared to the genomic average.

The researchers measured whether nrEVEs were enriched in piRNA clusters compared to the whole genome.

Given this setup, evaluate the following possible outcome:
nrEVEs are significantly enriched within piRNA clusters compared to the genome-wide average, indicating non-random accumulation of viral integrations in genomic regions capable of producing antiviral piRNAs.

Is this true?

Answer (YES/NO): YES